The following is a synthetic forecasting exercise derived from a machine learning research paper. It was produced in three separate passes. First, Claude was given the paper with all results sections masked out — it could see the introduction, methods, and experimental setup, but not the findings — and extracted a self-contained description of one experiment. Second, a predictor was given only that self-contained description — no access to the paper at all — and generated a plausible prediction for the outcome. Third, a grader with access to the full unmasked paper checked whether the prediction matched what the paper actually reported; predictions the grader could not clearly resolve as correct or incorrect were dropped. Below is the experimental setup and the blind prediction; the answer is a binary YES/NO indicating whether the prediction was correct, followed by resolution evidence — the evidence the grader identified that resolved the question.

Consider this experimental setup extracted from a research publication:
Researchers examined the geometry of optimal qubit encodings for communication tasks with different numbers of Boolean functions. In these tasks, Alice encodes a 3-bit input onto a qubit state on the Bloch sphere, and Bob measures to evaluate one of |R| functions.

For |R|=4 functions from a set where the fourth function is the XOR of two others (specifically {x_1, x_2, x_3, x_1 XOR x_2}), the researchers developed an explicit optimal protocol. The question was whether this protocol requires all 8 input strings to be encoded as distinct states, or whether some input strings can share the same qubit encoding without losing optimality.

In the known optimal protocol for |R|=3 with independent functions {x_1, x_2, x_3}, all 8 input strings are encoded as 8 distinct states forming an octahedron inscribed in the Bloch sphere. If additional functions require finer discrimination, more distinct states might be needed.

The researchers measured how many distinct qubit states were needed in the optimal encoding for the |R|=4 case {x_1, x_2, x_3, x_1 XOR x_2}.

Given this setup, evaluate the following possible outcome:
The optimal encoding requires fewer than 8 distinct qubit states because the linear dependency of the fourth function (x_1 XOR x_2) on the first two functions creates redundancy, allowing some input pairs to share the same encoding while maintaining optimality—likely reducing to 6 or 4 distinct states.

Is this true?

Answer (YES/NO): YES